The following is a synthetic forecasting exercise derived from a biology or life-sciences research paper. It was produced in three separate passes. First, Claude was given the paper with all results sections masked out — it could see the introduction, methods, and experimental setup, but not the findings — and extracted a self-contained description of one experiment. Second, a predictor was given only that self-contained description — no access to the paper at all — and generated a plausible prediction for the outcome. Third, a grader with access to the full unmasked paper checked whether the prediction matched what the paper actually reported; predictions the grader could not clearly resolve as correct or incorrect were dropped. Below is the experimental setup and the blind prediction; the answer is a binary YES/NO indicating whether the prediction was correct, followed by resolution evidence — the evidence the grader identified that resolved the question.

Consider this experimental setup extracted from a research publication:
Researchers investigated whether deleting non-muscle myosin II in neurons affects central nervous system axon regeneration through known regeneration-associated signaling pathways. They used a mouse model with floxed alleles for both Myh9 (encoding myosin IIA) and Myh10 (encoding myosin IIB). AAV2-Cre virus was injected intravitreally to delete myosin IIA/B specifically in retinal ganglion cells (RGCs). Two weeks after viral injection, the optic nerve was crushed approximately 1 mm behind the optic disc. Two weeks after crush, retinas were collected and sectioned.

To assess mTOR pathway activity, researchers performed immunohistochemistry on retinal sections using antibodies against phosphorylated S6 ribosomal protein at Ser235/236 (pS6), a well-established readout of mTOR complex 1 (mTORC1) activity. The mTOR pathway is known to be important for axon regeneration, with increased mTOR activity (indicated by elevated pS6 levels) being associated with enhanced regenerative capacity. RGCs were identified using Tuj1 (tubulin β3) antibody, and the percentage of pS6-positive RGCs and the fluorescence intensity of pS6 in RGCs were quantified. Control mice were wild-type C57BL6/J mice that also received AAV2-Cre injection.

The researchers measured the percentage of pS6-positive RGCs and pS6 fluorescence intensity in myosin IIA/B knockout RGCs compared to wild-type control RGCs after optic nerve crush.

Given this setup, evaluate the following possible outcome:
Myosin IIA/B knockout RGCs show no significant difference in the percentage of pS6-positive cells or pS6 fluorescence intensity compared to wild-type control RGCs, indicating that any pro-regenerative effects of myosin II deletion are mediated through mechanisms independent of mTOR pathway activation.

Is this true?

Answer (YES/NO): YES